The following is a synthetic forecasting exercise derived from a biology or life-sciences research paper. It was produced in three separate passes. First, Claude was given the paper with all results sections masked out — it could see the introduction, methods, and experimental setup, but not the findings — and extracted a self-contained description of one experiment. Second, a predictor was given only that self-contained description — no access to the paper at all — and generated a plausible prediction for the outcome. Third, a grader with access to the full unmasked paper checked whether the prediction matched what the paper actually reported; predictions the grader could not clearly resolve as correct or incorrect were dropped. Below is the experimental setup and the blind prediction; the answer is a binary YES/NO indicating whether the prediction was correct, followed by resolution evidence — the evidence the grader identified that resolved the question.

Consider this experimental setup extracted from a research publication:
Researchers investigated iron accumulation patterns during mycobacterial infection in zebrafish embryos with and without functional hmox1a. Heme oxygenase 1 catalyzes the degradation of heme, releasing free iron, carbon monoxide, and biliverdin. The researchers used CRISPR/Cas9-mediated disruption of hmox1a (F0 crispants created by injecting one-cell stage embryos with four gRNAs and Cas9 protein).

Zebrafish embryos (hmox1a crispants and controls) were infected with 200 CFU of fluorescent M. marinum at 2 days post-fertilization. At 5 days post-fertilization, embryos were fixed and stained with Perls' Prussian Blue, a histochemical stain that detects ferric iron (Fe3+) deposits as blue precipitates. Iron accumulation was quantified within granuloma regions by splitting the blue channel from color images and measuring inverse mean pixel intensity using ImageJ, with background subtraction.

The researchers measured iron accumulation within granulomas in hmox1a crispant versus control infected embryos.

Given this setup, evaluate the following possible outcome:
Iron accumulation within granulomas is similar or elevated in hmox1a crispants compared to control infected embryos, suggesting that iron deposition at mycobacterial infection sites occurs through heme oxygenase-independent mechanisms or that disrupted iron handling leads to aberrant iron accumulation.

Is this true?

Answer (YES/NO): YES